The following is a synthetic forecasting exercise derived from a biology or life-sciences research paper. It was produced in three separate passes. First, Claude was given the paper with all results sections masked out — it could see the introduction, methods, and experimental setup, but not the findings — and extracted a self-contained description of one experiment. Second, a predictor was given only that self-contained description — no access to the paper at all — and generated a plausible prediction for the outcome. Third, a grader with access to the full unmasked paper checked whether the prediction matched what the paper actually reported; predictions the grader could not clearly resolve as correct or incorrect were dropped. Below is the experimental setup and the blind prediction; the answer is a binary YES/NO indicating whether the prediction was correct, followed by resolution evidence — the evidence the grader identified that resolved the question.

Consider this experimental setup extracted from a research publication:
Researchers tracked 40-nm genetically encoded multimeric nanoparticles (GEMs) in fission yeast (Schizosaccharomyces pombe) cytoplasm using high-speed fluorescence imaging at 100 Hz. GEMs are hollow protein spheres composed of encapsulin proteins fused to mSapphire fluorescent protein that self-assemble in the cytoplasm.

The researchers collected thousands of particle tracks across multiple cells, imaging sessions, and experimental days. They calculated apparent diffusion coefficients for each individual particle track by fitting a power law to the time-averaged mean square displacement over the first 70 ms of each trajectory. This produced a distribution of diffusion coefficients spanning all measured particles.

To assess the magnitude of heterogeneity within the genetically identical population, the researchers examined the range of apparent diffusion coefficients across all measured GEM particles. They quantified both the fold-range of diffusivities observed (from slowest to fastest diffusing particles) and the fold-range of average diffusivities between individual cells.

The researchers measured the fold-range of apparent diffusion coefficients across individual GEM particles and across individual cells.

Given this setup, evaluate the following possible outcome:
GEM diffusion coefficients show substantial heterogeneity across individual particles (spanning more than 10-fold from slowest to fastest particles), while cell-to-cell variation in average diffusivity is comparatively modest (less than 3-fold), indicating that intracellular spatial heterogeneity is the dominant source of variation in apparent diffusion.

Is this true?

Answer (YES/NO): NO